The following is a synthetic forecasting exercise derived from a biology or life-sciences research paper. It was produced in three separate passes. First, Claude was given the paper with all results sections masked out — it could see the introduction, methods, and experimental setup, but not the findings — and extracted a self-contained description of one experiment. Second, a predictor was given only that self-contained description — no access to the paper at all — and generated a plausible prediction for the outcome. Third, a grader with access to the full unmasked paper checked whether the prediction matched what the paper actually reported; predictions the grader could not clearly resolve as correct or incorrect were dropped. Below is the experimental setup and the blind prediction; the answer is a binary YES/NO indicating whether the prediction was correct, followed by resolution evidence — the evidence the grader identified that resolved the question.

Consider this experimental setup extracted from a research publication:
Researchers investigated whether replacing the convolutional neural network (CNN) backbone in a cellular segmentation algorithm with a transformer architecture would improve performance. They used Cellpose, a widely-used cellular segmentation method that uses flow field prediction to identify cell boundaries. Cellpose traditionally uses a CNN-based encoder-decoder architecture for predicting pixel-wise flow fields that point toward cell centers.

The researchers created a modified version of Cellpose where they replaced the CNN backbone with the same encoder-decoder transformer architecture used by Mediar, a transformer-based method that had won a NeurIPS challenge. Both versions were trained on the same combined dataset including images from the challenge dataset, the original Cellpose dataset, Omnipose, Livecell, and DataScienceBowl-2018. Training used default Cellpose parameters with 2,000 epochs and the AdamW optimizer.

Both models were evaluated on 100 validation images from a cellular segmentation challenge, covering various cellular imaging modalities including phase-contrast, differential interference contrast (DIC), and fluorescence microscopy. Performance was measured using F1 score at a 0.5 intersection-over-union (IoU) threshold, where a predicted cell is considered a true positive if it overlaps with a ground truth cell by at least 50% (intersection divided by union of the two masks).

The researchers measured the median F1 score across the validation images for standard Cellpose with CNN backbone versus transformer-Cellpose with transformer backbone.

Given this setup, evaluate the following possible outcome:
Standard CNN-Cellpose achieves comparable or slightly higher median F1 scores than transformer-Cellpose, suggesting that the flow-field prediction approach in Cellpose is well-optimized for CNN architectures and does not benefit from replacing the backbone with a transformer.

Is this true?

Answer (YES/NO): YES